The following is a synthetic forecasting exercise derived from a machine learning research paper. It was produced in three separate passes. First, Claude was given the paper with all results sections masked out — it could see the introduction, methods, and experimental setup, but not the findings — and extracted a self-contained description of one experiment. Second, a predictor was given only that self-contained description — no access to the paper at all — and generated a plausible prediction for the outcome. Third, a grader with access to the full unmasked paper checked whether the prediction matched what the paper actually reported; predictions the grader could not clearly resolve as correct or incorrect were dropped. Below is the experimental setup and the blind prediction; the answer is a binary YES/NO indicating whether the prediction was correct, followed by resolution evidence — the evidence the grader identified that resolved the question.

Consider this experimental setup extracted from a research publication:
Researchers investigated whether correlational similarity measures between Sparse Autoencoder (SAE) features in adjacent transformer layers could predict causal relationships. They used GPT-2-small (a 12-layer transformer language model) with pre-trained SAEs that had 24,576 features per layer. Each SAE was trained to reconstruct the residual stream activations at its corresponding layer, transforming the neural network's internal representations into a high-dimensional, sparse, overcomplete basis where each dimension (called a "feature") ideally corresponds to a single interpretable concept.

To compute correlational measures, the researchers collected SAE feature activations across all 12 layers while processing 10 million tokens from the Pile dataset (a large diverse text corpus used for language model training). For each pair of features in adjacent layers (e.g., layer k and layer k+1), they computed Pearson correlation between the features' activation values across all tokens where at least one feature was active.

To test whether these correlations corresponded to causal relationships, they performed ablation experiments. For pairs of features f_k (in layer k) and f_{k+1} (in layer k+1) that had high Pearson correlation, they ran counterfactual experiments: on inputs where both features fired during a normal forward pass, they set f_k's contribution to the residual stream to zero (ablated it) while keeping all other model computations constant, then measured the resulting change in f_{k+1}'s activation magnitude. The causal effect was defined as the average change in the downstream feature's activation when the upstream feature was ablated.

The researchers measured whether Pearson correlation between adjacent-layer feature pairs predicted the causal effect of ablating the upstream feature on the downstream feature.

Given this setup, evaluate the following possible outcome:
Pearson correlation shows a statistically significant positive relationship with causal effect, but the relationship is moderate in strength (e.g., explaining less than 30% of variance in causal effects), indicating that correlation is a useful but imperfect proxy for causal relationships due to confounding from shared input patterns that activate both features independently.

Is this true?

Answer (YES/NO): NO